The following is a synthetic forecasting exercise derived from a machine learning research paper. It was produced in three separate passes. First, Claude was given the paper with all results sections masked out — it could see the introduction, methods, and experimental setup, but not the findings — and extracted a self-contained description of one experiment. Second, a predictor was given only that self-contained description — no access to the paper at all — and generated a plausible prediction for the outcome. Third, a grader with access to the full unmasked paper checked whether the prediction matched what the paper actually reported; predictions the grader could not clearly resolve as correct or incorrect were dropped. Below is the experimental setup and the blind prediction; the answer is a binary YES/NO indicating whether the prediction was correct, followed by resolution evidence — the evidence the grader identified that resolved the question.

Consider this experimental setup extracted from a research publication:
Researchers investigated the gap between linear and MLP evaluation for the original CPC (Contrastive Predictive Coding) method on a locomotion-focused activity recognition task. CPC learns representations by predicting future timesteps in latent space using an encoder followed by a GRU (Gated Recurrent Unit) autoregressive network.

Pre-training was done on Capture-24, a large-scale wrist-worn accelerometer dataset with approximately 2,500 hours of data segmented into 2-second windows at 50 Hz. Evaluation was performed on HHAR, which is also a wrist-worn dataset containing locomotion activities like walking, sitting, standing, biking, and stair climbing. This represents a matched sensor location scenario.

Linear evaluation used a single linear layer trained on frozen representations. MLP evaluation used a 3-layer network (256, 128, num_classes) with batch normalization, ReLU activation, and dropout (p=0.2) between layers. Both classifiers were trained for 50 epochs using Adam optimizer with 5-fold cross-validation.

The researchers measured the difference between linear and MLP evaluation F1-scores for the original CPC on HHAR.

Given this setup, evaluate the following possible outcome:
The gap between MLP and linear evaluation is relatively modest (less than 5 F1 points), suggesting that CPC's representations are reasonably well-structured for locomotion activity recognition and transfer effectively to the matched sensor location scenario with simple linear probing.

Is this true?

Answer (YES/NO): YES